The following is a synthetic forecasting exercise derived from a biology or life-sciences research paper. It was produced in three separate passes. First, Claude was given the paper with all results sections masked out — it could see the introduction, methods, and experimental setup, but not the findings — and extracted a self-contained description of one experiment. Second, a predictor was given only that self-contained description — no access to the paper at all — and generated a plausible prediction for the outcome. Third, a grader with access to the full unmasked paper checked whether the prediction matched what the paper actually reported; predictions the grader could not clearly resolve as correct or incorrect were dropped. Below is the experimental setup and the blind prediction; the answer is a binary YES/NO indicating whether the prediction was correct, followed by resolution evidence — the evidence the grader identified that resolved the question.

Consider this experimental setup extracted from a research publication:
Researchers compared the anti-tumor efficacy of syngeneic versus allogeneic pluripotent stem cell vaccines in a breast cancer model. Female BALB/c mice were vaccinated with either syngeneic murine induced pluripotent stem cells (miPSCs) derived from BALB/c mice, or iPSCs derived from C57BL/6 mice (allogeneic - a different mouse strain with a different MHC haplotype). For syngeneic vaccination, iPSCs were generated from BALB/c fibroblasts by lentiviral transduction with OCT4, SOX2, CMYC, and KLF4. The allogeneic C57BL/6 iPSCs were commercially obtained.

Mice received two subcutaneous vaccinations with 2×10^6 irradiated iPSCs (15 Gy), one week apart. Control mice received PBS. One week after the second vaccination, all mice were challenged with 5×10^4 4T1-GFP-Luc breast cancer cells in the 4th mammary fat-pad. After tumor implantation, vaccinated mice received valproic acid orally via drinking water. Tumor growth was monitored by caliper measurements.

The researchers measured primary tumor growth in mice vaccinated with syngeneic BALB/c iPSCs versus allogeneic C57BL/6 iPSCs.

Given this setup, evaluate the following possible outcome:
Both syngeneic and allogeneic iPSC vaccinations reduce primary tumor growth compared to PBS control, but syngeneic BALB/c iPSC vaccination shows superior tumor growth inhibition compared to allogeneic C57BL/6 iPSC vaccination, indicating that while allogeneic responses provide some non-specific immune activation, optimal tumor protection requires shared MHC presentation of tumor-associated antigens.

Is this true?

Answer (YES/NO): NO